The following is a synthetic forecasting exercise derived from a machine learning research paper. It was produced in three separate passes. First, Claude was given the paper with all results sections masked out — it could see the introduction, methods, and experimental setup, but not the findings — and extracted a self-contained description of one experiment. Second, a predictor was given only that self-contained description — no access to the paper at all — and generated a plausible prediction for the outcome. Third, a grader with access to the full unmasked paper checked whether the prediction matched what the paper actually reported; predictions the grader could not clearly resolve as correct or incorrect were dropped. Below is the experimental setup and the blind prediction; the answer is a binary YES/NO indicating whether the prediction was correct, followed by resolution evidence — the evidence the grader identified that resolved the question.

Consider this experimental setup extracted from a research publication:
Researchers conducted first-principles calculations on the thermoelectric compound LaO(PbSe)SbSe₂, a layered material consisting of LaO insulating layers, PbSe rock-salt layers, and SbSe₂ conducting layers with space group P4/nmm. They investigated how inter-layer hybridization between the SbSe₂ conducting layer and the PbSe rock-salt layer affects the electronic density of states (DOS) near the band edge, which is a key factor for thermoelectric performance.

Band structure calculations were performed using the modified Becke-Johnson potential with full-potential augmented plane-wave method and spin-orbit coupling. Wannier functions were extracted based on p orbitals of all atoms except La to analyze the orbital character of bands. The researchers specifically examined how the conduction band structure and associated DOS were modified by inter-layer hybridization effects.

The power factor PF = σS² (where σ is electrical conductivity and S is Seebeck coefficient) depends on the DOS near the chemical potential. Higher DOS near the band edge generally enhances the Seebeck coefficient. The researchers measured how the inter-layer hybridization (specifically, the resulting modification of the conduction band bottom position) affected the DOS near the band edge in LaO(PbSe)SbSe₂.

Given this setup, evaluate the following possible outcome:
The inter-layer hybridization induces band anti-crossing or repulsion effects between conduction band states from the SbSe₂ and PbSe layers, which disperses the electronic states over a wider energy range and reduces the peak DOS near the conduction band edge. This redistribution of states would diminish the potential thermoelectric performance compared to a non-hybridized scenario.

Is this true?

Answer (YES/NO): NO